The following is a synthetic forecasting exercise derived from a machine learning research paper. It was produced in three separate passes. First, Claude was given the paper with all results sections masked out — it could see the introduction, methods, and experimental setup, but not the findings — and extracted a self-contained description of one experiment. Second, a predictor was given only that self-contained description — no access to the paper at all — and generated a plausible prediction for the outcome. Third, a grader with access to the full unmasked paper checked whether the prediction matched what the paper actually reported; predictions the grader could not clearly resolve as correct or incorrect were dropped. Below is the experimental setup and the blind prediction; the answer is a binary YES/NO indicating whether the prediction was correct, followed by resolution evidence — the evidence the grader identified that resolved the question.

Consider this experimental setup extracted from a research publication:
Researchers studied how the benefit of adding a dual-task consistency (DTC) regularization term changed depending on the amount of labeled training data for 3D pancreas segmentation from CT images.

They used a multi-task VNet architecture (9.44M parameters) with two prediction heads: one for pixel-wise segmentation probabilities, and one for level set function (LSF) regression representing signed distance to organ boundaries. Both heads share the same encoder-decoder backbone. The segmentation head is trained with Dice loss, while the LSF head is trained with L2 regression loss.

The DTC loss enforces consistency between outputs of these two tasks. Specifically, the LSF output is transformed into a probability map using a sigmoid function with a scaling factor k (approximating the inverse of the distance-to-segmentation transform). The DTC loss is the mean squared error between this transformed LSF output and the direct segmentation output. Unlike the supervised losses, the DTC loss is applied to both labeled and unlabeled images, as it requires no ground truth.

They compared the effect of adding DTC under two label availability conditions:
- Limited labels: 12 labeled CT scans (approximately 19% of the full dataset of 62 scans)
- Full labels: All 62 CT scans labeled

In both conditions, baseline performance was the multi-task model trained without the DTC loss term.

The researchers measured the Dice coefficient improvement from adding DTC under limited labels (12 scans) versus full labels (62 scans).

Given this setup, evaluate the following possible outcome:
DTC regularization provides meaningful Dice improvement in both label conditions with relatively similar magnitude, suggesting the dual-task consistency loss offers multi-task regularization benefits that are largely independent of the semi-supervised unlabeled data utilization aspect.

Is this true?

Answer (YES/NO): NO